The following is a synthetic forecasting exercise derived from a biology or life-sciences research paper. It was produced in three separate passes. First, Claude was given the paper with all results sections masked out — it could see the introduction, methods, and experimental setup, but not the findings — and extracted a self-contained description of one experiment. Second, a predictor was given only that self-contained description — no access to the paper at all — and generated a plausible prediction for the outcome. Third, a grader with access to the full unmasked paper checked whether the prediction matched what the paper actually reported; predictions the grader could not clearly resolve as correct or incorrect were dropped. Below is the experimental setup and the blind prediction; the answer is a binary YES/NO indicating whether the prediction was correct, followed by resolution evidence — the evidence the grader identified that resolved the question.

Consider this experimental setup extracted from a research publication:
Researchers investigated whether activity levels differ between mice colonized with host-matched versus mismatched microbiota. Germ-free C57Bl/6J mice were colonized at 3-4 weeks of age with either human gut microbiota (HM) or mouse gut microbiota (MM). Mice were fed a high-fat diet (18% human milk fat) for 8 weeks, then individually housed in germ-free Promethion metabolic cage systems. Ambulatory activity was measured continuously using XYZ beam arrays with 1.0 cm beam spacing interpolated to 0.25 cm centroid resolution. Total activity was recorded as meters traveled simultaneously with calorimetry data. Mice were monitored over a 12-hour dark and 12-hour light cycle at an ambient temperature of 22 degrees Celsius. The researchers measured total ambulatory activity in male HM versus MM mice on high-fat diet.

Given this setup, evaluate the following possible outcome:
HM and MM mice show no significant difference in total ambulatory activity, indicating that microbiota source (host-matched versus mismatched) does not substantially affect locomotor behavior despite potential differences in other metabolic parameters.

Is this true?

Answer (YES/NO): NO